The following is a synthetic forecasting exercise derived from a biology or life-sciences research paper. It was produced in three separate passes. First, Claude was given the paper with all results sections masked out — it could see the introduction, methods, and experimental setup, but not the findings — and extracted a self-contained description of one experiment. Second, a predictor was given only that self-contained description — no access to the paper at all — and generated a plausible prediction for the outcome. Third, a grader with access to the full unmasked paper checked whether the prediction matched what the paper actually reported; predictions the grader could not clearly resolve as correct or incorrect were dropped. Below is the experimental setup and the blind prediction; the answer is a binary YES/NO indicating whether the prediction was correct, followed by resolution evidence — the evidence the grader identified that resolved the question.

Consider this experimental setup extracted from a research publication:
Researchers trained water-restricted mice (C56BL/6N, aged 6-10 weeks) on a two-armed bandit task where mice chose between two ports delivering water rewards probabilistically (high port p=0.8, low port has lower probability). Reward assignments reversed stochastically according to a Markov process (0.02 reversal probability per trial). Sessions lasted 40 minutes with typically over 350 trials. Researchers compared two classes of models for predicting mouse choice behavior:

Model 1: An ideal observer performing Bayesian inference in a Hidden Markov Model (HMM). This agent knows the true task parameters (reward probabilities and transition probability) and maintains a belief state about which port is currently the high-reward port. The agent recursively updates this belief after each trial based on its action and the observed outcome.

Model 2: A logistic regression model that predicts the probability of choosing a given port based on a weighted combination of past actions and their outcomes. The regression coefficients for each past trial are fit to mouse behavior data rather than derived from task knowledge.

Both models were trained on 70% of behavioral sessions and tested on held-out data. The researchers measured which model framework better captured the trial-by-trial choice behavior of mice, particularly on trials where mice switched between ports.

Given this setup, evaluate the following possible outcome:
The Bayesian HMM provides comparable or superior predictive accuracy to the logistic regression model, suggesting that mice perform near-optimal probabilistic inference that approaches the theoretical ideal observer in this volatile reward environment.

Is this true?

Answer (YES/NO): NO